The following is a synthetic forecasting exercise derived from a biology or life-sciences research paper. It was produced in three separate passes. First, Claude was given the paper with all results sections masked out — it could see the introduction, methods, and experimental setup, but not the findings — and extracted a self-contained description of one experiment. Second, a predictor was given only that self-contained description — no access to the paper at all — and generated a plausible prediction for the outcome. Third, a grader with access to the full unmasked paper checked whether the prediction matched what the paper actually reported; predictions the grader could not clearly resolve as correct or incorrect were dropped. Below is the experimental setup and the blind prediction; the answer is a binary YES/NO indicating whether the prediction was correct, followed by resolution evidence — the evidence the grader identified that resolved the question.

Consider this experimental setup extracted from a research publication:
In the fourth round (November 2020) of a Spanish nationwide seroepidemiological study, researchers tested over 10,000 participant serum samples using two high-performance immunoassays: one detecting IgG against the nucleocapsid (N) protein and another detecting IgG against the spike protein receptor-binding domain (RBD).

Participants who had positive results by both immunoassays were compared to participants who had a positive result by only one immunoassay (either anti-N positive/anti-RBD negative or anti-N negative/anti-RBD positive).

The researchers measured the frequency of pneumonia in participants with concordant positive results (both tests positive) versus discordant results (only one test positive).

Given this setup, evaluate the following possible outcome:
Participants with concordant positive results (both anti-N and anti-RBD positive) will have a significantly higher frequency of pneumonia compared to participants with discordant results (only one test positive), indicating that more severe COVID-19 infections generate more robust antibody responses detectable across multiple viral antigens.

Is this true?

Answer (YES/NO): YES